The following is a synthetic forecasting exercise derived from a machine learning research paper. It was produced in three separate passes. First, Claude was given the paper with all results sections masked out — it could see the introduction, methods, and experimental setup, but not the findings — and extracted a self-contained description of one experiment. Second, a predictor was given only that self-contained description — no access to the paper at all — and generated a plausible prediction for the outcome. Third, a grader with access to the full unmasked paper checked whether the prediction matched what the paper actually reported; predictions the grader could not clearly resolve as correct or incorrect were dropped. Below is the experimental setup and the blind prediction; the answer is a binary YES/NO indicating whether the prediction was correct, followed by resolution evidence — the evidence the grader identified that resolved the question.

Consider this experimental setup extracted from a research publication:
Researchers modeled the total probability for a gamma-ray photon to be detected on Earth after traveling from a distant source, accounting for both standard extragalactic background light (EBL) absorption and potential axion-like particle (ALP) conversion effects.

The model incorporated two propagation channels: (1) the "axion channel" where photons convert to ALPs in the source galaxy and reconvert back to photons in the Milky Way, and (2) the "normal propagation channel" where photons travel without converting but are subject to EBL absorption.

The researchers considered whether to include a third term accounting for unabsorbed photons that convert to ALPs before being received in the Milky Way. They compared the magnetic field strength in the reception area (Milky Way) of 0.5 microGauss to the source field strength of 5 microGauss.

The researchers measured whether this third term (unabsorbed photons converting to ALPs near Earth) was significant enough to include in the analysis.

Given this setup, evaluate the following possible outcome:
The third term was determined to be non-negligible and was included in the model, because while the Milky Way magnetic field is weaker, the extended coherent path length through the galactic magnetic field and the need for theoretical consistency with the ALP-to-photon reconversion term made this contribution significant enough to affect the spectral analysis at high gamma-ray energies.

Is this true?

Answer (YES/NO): NO